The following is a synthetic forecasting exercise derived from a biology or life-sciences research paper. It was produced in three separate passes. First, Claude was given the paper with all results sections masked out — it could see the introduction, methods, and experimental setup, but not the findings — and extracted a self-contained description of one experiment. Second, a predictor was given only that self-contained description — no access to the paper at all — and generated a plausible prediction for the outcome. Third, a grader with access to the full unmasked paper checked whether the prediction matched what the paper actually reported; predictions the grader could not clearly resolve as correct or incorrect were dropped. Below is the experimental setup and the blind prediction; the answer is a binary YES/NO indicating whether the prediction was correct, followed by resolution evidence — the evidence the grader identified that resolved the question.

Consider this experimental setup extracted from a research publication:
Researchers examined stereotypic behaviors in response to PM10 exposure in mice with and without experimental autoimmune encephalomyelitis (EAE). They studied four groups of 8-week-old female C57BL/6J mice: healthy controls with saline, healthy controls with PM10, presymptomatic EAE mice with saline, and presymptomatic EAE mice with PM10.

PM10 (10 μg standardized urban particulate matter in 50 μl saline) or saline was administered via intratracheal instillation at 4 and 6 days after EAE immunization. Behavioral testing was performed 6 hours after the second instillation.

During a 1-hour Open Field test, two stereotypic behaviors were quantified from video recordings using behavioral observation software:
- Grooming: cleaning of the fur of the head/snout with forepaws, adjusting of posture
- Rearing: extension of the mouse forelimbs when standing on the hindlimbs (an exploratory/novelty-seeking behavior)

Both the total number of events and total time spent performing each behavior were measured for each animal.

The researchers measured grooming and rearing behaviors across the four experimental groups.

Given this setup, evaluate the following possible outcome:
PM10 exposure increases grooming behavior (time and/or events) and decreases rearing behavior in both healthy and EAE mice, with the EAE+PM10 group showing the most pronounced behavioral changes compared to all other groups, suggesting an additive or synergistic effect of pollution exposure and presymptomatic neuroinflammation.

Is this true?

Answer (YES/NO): NO